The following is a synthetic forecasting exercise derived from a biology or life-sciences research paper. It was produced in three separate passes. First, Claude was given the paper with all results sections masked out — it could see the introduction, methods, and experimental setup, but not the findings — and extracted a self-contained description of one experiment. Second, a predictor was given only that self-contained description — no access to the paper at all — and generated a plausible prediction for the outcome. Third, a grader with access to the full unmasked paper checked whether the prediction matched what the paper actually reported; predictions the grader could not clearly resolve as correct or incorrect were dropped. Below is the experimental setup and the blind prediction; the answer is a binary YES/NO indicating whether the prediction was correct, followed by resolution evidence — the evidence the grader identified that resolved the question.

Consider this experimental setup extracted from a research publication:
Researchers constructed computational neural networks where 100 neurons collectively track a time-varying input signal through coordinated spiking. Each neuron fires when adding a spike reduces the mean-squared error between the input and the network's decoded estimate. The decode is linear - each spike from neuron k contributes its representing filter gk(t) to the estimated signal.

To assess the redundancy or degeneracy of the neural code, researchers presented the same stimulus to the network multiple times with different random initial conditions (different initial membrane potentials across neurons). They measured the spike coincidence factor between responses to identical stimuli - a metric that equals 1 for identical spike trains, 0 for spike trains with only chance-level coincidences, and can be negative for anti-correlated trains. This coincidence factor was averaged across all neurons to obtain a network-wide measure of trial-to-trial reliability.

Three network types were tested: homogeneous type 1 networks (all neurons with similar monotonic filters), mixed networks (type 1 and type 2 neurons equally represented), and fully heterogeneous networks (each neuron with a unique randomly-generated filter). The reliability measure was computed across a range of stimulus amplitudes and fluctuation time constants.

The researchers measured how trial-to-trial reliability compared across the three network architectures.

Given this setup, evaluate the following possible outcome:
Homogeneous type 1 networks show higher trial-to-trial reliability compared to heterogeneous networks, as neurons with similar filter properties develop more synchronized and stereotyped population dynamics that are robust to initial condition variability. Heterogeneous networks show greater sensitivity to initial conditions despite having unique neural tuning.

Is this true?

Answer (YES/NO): NO